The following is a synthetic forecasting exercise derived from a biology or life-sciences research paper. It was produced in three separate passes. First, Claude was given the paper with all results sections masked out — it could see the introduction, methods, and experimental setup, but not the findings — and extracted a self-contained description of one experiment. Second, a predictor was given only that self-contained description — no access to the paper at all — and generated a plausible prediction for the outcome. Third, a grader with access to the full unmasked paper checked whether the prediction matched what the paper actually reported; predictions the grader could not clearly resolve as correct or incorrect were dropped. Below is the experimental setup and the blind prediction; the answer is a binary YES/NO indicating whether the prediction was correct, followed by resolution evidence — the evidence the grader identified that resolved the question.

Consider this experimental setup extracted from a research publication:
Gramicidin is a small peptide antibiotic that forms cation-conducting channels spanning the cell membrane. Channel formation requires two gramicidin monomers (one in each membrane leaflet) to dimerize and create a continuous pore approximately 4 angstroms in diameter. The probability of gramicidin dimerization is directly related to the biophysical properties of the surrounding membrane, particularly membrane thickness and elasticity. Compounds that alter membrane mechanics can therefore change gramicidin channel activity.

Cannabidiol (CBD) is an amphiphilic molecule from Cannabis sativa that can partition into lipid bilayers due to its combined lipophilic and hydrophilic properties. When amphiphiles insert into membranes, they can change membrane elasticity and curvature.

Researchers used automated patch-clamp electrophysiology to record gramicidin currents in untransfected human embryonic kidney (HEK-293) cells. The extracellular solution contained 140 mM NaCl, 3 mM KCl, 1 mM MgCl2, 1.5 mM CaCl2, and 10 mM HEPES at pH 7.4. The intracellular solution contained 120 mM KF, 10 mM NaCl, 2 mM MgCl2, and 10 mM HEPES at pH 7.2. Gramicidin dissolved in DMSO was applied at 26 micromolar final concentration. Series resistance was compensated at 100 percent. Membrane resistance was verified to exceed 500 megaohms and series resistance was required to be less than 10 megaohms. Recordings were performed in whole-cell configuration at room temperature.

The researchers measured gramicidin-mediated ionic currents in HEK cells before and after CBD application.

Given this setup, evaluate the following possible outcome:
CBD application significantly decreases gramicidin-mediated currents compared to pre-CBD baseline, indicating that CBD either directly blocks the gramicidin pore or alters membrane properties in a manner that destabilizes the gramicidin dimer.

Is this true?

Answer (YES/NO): NO